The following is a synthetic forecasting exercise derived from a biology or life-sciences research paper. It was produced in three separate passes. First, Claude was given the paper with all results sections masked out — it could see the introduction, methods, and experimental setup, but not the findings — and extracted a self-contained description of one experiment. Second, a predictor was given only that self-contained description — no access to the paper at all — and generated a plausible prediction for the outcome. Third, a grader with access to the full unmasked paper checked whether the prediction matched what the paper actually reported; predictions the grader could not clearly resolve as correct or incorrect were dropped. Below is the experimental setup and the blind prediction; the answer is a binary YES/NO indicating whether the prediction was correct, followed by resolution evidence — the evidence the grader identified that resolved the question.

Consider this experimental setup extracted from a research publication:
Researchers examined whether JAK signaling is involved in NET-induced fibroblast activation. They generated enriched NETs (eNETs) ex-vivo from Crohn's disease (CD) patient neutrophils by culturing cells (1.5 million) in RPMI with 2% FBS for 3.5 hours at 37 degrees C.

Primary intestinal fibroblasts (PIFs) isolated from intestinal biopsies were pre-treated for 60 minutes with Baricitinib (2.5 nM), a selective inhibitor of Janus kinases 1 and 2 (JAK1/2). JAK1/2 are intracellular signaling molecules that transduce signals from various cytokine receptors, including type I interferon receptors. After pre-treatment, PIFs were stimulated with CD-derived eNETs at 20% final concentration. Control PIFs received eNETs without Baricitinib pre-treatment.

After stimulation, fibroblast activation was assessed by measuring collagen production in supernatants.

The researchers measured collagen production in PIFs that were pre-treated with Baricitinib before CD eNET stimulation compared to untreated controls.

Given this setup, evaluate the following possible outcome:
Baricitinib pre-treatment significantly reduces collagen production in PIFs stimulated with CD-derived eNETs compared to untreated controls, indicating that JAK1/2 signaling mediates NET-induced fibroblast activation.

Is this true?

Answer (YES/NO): YES